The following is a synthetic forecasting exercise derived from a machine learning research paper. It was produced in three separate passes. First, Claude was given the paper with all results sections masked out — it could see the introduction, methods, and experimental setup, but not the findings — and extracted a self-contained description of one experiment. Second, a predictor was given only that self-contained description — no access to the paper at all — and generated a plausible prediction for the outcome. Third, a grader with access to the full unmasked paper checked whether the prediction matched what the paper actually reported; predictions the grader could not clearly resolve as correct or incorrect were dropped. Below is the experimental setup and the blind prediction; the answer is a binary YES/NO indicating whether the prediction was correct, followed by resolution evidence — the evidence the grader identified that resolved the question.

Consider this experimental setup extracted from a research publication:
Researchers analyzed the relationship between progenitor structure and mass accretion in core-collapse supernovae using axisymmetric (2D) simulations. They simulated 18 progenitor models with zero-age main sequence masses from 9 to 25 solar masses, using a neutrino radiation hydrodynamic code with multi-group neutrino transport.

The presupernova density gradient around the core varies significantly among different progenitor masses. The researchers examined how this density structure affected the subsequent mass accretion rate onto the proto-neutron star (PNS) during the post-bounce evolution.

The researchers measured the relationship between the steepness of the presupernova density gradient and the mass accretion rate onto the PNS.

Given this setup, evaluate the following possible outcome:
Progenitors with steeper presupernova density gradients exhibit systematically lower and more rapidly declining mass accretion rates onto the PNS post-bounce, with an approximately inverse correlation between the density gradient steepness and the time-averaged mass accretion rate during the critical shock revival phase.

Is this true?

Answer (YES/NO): YES